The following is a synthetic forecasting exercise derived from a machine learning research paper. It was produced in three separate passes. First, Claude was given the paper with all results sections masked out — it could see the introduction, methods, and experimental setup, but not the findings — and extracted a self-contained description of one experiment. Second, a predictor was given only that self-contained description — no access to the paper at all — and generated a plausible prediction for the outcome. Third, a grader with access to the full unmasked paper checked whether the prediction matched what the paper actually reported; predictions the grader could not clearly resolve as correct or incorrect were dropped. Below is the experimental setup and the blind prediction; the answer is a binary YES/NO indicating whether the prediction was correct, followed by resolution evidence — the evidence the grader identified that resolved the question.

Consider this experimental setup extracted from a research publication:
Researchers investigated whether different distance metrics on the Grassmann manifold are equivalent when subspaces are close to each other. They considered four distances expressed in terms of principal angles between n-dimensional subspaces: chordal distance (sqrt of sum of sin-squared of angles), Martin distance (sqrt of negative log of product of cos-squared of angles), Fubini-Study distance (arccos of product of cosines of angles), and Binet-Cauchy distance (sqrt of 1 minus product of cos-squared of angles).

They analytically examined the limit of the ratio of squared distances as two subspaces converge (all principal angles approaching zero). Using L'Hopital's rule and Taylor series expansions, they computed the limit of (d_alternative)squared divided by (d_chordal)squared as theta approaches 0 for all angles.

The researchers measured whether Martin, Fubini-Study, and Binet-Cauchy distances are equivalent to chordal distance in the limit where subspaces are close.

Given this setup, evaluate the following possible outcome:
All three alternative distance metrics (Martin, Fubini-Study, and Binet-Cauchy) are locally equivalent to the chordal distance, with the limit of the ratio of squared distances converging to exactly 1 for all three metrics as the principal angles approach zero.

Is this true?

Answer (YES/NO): YES